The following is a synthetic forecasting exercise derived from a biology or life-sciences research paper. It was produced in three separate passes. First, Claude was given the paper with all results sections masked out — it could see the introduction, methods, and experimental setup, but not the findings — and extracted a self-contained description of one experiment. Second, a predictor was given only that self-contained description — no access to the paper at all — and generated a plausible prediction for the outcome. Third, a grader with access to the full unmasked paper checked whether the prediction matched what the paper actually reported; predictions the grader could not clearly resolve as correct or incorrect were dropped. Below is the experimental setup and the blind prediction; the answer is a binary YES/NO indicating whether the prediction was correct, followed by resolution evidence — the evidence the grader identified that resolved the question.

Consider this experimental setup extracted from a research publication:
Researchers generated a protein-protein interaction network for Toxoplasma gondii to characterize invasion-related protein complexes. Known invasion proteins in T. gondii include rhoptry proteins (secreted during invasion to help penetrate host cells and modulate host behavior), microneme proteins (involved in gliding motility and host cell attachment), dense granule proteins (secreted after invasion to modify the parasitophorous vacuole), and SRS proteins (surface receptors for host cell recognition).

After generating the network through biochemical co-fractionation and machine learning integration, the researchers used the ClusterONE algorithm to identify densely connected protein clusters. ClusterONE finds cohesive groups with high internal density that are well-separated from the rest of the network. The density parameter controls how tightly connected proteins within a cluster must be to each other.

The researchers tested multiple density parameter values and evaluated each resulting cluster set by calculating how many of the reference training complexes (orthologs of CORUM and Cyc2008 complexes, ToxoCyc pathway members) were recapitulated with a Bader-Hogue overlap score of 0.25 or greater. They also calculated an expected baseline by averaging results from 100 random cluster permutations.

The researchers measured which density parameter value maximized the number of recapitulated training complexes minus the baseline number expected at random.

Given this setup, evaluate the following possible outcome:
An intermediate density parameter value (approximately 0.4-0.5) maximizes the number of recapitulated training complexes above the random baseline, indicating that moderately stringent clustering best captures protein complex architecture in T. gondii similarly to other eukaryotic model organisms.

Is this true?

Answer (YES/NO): NO